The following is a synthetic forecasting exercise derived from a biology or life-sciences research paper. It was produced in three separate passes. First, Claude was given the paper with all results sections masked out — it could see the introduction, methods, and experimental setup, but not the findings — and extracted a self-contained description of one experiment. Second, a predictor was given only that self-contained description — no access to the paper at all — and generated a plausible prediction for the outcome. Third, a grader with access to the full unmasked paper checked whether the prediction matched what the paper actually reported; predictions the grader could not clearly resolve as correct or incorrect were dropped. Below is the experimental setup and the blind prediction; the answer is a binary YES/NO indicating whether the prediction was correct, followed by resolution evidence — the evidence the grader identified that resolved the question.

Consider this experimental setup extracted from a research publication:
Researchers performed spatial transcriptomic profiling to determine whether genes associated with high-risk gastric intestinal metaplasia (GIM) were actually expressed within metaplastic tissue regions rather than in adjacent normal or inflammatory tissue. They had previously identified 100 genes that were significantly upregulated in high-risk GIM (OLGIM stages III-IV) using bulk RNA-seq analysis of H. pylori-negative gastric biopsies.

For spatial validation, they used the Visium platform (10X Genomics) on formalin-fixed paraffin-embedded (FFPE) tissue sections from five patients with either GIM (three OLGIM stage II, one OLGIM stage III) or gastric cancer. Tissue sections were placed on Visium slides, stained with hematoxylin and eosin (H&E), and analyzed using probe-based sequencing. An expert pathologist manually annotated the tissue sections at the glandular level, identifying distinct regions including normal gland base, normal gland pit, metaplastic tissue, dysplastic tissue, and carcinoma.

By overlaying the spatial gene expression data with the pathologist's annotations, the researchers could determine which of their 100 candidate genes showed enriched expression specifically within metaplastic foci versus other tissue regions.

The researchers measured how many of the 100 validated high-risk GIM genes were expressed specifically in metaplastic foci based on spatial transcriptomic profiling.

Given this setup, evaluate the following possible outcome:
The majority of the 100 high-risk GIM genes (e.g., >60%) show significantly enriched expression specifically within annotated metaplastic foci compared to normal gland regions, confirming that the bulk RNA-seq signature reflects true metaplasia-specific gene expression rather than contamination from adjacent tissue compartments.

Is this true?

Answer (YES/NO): NO